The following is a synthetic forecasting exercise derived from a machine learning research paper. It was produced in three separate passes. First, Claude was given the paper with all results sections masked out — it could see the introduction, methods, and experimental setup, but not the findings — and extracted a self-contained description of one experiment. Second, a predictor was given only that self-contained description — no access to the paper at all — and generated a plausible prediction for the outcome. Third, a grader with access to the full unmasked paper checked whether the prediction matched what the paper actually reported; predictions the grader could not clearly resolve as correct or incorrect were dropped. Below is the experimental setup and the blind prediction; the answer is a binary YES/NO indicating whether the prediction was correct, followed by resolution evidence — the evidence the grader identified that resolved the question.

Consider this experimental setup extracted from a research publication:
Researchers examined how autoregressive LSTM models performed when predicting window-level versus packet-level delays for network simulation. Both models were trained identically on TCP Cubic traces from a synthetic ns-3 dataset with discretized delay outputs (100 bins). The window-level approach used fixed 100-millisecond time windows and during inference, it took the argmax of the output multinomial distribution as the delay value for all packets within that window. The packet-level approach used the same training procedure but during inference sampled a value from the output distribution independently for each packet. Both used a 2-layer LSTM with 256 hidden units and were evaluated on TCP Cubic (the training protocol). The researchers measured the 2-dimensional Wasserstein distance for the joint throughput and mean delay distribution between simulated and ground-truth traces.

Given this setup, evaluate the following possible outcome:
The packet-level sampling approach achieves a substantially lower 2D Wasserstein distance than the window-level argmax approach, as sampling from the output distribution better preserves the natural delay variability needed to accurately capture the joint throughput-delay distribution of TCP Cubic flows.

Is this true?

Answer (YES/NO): NO